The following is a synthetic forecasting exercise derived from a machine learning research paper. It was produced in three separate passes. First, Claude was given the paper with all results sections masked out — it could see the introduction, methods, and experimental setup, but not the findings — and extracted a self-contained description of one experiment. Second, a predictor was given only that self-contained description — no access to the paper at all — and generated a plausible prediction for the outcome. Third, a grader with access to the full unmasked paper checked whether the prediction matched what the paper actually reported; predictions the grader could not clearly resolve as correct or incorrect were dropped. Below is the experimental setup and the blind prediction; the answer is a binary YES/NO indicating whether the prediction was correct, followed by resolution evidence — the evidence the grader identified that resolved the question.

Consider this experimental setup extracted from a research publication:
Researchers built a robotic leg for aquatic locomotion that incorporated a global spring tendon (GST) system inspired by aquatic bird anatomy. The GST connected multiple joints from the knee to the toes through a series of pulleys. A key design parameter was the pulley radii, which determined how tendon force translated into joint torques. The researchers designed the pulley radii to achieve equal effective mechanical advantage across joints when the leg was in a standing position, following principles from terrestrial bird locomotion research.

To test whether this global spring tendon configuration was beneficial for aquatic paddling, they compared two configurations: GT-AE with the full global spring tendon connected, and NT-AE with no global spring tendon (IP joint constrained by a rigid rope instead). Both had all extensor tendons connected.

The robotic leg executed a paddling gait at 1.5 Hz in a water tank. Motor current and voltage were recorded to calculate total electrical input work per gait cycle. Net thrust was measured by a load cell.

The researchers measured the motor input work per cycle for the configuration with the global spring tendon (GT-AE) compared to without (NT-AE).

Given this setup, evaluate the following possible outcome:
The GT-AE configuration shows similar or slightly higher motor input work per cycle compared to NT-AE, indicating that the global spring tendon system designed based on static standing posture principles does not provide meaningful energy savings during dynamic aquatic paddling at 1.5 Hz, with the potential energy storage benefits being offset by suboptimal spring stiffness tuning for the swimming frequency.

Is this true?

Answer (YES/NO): YES